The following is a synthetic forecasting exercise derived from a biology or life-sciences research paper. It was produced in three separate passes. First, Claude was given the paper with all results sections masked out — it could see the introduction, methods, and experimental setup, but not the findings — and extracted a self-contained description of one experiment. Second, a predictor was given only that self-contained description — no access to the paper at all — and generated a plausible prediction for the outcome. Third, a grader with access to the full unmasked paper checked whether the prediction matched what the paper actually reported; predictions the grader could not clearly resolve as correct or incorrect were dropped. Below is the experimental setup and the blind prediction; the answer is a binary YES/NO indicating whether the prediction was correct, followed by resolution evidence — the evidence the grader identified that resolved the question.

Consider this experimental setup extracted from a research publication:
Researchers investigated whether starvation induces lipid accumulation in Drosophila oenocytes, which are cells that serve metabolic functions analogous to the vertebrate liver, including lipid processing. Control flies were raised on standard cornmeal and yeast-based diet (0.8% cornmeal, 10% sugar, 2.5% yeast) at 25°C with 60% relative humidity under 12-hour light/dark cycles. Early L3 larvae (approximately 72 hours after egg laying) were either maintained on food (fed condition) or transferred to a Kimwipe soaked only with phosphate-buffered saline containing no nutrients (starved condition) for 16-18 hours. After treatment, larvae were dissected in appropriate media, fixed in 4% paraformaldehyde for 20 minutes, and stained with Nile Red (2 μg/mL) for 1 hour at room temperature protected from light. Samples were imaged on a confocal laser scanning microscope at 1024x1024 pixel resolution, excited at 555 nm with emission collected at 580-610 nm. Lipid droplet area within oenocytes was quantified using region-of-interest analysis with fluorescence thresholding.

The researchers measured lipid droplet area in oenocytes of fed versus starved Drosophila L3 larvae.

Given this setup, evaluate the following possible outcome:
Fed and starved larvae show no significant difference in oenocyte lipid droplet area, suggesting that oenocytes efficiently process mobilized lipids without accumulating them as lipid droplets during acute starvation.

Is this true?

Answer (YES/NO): NO